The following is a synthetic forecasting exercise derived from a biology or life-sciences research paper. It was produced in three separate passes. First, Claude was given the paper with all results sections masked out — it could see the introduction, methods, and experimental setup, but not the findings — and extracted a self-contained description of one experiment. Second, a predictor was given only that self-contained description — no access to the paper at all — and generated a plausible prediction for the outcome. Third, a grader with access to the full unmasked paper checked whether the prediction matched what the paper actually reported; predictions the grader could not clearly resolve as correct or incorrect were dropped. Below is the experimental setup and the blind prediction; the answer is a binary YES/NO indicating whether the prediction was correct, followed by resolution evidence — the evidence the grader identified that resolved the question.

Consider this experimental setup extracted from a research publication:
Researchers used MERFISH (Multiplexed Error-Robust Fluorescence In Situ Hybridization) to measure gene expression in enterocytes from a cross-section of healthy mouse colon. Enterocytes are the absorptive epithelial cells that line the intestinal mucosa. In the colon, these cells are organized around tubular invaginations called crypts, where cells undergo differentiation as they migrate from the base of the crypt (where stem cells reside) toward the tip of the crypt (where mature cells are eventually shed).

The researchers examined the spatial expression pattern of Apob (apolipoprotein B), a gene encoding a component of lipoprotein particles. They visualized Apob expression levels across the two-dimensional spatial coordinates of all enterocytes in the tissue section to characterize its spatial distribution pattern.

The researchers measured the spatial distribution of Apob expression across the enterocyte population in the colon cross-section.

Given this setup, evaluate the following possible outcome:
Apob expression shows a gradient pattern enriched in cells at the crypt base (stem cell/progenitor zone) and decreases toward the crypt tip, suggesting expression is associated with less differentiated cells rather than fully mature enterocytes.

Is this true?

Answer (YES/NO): NO